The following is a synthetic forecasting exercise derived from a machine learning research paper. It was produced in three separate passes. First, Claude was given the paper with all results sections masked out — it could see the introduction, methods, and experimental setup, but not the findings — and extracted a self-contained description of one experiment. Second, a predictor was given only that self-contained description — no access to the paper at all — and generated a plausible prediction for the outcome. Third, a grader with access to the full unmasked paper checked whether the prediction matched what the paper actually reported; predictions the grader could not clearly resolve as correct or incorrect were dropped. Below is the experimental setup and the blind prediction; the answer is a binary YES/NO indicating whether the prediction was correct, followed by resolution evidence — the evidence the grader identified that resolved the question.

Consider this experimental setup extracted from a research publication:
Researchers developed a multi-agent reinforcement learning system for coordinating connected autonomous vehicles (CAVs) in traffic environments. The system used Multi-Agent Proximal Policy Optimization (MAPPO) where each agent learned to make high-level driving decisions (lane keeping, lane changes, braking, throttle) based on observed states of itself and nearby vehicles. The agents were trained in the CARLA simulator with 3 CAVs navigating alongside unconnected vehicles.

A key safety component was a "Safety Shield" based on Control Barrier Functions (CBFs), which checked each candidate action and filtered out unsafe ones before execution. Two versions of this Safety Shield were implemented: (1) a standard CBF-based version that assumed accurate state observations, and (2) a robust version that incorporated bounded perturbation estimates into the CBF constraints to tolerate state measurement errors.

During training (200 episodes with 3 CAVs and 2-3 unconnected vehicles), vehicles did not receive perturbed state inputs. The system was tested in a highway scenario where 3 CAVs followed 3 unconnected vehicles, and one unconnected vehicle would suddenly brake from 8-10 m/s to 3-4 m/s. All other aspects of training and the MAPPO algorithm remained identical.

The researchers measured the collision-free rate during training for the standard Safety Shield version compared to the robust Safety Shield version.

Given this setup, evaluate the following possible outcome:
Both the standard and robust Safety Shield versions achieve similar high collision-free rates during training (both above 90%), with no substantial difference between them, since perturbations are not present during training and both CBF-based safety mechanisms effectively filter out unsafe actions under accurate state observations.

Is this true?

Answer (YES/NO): YES